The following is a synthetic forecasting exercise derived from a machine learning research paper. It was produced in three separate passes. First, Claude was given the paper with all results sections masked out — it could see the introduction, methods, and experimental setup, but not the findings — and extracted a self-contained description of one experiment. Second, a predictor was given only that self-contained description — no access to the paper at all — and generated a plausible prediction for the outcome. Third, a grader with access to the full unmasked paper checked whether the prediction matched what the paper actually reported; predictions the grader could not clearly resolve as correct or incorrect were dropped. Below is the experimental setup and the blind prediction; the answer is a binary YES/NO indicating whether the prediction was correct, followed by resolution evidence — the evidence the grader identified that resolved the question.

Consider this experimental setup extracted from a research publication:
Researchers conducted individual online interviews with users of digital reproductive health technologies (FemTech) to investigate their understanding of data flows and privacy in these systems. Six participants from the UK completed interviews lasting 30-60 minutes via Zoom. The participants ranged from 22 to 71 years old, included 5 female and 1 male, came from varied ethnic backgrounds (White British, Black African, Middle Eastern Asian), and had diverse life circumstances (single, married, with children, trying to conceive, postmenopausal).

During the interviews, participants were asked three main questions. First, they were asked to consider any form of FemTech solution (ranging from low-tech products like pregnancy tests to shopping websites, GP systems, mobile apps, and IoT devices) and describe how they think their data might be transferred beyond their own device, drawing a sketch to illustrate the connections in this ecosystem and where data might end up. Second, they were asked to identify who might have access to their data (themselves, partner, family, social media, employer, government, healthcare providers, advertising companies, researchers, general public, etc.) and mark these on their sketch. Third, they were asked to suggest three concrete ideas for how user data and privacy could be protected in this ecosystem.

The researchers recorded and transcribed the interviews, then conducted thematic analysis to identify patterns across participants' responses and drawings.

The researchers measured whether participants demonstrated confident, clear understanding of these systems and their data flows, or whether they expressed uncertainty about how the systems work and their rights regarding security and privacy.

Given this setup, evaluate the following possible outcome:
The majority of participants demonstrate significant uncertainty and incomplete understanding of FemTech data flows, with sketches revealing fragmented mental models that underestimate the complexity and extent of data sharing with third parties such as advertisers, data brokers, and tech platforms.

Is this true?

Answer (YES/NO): NO